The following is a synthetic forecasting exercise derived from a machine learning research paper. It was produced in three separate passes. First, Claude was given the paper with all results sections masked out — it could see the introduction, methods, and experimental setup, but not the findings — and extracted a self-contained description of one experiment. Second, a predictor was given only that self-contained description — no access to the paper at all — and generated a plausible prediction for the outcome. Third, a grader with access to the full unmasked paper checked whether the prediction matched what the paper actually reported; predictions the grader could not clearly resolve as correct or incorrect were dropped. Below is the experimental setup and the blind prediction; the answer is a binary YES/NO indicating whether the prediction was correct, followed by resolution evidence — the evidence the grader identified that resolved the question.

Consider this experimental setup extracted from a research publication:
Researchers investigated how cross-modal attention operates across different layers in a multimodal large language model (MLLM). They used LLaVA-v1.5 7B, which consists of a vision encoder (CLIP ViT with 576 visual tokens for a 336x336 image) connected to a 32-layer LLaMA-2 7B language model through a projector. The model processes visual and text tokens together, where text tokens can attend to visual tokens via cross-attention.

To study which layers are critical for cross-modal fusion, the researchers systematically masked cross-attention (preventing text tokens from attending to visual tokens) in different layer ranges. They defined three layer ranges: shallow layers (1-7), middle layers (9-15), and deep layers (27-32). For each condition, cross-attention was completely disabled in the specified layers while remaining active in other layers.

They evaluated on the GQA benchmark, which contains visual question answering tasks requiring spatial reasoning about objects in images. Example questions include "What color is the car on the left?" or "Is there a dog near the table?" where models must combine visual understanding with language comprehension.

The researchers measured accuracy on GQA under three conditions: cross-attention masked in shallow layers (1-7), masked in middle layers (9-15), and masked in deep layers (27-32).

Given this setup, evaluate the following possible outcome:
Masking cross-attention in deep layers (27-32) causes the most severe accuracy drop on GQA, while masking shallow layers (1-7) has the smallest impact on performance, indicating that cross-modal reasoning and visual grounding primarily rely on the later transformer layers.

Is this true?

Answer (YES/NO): NO